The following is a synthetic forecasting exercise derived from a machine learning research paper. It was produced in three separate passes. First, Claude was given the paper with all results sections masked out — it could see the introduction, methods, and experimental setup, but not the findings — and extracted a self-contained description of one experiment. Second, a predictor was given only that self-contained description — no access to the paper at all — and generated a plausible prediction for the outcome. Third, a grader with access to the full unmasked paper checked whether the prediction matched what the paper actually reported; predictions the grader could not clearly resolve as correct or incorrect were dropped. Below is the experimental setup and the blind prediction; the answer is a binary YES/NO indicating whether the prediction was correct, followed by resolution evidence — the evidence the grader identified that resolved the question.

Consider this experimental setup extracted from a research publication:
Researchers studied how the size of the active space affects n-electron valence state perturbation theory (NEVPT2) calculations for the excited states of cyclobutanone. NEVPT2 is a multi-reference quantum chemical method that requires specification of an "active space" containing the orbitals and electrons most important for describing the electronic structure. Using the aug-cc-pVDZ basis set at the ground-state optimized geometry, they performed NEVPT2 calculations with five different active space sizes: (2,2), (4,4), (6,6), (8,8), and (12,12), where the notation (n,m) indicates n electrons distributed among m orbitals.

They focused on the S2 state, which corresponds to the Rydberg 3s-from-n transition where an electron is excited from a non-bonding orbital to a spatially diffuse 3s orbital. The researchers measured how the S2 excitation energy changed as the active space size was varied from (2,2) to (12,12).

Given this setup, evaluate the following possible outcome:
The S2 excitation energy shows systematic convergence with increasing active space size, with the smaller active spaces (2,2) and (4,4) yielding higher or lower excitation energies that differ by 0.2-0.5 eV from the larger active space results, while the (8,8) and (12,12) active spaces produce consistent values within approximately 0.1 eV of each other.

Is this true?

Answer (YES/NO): NO